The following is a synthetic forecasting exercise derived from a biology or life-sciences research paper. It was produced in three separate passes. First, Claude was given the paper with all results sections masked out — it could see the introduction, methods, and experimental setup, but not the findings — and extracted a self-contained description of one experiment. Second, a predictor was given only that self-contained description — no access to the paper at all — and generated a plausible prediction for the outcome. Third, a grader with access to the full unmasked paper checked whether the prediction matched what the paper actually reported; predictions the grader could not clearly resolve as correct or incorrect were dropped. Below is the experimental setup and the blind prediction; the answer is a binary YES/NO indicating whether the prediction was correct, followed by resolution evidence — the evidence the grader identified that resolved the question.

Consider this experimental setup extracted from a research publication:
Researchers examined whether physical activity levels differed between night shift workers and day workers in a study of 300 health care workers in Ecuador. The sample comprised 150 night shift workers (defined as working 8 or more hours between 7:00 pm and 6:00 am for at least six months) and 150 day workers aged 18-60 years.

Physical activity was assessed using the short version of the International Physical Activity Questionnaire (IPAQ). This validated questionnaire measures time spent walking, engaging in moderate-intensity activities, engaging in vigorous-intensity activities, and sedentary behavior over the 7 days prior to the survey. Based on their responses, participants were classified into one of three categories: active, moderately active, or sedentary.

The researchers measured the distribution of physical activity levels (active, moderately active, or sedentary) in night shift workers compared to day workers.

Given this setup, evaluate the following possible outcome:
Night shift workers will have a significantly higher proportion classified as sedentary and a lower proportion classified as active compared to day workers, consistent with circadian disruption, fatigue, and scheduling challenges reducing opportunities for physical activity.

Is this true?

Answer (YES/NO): YES